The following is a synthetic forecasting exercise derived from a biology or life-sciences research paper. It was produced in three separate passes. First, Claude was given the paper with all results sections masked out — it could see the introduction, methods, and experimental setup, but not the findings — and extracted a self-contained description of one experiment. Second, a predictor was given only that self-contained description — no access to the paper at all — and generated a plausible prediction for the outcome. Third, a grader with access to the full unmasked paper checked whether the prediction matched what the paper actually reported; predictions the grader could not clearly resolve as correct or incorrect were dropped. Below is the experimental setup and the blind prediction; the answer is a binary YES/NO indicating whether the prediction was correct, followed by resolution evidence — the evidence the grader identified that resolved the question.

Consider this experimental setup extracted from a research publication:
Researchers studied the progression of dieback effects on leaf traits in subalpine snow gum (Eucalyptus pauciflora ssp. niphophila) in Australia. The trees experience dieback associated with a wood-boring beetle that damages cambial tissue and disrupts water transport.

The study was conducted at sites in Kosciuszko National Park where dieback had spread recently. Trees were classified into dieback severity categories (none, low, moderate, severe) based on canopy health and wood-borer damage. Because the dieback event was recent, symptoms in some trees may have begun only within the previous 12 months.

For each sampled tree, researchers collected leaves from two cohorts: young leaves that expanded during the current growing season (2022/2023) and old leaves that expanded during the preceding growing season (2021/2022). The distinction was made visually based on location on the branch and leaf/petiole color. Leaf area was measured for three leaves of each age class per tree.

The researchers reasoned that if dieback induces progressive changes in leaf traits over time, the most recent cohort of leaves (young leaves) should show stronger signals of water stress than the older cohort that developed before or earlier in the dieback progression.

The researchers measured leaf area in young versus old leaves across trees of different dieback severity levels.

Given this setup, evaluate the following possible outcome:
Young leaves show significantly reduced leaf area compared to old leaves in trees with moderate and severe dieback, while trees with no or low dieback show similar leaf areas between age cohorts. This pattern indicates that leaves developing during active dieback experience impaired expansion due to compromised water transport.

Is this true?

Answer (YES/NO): NO